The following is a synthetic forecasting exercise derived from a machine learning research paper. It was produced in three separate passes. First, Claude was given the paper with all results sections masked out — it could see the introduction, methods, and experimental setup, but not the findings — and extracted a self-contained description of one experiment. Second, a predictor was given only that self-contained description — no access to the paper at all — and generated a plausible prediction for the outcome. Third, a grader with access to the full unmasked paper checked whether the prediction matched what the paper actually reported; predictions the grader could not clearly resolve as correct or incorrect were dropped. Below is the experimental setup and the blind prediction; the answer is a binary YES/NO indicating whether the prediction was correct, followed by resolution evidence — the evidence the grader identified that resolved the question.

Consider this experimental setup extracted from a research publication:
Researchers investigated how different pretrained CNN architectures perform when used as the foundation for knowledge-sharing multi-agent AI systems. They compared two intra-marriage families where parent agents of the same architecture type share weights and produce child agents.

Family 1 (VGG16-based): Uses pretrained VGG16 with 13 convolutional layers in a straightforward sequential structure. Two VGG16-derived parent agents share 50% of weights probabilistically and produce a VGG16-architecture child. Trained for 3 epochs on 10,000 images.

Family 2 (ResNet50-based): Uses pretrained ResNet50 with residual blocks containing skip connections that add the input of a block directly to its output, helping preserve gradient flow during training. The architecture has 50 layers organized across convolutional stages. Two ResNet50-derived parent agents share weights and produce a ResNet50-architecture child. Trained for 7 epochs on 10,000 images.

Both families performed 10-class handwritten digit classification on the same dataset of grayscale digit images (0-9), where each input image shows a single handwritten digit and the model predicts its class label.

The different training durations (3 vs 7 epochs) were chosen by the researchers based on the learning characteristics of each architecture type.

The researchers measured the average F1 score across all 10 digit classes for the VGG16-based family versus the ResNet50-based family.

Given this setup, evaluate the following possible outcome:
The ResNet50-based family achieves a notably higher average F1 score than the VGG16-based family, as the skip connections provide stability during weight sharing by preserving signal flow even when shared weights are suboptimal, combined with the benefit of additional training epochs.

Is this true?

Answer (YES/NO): YES